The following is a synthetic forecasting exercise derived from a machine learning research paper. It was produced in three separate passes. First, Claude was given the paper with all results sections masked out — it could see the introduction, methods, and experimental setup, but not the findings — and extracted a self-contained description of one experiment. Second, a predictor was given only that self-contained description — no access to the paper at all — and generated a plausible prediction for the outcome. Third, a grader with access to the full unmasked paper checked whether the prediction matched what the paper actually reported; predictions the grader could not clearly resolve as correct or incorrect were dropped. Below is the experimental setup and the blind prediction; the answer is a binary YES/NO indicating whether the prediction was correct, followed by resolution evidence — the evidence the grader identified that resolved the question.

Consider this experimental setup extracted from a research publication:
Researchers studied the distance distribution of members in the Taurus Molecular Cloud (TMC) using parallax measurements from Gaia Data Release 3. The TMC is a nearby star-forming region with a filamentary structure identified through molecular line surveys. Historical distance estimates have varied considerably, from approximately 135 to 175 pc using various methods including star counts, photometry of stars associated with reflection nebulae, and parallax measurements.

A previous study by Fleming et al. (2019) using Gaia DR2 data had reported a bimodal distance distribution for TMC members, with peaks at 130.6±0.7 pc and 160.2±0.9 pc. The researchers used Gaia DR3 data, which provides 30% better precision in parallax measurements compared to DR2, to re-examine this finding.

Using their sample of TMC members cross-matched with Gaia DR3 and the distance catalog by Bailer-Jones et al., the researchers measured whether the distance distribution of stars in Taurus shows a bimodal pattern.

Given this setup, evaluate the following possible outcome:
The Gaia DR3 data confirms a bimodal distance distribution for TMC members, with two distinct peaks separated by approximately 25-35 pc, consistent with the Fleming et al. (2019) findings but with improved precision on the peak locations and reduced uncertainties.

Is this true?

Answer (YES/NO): NO